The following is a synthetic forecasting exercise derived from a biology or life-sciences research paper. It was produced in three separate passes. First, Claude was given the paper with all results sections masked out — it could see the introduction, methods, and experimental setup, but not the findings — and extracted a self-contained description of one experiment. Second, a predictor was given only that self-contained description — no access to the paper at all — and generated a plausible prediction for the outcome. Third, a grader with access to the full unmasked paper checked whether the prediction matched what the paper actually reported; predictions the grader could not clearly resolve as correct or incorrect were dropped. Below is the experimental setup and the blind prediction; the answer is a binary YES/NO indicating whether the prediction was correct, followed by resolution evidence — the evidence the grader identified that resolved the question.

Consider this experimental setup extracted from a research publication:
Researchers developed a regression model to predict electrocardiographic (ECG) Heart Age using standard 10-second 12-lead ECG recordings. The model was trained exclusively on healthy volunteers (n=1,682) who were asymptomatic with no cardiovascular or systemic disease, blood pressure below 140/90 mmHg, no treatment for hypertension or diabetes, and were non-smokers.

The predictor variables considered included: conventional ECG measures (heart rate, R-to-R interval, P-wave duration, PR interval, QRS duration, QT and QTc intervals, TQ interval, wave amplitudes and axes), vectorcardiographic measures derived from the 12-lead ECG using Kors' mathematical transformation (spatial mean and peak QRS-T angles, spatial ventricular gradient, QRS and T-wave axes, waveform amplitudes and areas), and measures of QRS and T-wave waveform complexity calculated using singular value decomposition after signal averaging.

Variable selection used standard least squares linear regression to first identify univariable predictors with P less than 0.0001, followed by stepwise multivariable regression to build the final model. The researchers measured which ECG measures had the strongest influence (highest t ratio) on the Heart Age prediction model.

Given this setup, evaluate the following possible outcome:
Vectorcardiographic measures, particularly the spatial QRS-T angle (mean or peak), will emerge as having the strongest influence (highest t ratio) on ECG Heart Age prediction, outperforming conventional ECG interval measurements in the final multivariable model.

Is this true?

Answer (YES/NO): NO